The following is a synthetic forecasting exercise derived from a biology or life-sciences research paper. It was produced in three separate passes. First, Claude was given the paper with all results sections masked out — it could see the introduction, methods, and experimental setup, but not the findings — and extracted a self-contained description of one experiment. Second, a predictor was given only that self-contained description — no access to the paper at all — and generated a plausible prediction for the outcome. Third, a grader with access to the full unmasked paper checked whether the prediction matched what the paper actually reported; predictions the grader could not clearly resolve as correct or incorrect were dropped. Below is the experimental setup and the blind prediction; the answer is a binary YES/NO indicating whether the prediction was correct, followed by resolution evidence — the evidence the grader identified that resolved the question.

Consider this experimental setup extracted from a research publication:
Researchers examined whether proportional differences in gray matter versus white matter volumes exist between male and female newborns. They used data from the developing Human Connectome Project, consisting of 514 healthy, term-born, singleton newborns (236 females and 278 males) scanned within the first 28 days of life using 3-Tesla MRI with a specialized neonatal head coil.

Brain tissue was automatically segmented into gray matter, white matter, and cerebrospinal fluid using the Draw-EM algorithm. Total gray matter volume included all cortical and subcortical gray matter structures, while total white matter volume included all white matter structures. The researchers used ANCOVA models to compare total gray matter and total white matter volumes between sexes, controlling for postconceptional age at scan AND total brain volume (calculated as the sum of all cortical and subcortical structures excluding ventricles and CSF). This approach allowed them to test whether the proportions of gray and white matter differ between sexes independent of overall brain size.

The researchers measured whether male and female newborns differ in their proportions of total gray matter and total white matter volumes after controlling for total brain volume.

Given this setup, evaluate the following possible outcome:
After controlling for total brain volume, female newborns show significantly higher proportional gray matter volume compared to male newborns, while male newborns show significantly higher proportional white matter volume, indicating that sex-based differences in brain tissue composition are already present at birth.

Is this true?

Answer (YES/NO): NO